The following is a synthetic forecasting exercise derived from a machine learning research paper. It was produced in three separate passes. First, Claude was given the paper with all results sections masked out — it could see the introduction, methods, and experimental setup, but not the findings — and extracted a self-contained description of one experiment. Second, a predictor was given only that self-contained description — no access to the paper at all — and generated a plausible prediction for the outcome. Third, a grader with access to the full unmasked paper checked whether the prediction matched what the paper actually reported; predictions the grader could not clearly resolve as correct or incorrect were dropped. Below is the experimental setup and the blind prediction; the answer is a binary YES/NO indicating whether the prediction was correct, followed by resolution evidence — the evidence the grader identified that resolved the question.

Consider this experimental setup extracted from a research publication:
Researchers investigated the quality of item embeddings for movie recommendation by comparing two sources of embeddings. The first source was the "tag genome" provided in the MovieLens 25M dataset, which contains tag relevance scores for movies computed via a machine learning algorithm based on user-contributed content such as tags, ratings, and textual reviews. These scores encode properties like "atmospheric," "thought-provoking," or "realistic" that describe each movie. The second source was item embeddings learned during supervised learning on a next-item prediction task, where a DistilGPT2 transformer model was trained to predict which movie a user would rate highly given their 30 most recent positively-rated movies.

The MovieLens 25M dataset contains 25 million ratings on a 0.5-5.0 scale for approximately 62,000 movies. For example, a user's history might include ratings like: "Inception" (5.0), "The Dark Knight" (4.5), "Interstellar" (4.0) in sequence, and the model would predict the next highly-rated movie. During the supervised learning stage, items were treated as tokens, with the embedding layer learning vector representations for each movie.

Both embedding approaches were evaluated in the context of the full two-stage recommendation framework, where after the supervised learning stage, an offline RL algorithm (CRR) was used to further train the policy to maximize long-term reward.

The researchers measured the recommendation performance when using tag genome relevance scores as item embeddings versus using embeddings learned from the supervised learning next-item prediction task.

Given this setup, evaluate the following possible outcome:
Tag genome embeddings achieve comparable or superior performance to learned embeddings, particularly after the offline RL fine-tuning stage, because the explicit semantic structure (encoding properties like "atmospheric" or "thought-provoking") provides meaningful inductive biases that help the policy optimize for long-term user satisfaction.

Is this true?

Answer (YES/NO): NO